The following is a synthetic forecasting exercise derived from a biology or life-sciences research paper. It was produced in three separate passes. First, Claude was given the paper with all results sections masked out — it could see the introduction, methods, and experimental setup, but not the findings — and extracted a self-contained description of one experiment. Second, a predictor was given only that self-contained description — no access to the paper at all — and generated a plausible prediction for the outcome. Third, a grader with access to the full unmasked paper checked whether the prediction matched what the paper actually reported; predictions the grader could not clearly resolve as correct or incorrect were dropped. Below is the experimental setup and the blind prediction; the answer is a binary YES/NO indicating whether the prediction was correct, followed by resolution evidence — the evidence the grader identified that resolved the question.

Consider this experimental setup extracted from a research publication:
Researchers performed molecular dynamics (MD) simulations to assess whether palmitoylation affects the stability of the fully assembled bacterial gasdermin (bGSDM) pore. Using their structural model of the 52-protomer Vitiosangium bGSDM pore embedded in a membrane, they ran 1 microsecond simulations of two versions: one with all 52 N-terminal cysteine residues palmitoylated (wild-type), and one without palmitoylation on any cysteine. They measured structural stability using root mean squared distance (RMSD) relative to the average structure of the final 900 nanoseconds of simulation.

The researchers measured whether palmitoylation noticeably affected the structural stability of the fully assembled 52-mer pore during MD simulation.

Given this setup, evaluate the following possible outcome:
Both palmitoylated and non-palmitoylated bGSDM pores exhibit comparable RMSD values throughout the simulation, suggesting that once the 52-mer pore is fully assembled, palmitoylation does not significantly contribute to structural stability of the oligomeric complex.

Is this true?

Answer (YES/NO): YES